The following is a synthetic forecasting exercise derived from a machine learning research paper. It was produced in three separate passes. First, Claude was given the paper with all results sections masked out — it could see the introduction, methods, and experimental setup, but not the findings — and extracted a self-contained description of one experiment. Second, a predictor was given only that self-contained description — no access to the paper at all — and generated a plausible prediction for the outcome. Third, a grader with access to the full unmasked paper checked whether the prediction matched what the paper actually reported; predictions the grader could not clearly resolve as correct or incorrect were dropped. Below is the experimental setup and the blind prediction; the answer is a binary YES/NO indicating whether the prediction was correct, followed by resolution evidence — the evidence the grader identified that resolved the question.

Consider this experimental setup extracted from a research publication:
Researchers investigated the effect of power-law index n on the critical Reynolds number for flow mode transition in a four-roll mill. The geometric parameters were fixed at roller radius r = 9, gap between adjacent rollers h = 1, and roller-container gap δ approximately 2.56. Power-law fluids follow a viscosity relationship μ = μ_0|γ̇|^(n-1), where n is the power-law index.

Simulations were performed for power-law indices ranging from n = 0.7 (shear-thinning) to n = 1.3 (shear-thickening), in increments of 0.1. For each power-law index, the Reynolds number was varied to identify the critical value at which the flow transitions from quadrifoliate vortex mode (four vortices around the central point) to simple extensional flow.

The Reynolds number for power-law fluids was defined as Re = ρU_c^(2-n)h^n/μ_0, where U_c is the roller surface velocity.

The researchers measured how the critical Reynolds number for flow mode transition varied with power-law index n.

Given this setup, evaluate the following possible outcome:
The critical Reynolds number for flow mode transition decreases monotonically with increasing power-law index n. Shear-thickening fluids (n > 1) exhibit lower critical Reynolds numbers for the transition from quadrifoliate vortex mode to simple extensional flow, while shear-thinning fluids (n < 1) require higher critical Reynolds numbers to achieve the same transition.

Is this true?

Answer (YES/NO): NO